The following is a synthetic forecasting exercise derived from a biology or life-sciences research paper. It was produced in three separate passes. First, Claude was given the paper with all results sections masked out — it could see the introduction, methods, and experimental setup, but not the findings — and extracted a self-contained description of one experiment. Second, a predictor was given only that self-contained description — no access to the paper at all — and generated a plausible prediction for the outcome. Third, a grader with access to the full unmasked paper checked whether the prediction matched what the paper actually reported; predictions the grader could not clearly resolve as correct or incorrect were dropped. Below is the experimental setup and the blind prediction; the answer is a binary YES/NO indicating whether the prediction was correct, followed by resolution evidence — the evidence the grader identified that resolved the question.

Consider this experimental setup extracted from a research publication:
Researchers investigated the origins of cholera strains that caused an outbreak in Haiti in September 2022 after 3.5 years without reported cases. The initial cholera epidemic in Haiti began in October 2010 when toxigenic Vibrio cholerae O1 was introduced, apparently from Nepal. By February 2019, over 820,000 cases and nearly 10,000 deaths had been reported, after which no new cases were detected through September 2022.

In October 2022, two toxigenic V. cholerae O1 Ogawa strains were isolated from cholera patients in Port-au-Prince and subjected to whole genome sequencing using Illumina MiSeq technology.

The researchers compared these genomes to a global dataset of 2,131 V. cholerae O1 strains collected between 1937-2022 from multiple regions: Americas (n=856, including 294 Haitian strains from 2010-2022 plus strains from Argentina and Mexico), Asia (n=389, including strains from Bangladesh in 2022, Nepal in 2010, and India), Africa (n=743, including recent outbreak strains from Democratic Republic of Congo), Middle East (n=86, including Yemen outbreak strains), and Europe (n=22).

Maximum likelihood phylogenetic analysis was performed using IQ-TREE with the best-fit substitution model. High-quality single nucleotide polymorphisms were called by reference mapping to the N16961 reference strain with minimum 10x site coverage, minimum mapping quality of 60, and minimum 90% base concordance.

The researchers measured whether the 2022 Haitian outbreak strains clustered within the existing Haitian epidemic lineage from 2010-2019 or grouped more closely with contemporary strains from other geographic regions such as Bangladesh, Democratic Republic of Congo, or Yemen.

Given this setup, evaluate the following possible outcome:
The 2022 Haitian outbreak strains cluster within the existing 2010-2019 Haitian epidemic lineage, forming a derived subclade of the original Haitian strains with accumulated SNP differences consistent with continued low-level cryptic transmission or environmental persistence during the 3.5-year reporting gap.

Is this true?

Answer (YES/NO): YES